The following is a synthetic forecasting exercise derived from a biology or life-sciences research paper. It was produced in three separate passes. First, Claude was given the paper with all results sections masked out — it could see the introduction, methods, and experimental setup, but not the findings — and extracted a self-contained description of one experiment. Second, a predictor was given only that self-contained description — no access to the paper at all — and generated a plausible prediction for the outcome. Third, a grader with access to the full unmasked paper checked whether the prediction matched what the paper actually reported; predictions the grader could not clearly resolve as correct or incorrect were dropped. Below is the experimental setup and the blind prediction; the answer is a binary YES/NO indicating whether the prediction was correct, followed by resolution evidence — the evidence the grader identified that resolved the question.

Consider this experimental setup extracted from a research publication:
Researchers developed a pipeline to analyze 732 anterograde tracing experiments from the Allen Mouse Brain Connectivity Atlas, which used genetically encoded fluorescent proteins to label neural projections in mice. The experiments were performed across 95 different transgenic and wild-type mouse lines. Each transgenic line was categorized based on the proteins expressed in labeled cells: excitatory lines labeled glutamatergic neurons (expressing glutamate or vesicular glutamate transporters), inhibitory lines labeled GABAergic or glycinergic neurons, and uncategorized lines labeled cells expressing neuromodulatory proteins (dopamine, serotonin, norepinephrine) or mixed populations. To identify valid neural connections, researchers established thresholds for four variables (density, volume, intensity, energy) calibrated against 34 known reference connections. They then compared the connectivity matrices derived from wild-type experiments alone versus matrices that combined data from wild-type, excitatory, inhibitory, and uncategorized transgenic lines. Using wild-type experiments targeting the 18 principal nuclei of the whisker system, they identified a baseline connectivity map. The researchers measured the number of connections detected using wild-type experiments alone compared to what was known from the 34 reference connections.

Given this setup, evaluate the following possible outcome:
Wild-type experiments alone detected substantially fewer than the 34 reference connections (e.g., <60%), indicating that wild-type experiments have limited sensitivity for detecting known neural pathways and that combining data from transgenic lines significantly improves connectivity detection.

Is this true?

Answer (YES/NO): NO